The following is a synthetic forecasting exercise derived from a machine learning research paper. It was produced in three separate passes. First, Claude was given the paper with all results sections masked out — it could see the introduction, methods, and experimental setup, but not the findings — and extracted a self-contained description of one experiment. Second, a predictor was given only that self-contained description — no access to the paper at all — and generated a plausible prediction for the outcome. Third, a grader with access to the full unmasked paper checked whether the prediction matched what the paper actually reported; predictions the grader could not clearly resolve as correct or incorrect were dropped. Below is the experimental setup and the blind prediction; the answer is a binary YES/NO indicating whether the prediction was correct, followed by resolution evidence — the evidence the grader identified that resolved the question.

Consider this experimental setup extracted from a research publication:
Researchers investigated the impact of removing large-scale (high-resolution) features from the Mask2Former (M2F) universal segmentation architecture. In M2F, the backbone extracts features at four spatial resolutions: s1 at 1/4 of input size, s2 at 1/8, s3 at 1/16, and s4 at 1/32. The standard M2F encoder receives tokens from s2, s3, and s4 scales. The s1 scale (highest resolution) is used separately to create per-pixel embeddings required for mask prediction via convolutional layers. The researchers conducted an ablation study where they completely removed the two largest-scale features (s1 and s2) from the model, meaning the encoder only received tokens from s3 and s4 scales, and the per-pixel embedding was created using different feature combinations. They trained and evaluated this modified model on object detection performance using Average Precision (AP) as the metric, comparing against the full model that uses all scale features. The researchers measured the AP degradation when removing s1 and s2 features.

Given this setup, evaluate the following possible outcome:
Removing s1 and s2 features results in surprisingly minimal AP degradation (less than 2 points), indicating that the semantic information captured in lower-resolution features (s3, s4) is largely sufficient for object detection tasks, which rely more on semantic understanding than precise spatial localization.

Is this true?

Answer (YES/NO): NO